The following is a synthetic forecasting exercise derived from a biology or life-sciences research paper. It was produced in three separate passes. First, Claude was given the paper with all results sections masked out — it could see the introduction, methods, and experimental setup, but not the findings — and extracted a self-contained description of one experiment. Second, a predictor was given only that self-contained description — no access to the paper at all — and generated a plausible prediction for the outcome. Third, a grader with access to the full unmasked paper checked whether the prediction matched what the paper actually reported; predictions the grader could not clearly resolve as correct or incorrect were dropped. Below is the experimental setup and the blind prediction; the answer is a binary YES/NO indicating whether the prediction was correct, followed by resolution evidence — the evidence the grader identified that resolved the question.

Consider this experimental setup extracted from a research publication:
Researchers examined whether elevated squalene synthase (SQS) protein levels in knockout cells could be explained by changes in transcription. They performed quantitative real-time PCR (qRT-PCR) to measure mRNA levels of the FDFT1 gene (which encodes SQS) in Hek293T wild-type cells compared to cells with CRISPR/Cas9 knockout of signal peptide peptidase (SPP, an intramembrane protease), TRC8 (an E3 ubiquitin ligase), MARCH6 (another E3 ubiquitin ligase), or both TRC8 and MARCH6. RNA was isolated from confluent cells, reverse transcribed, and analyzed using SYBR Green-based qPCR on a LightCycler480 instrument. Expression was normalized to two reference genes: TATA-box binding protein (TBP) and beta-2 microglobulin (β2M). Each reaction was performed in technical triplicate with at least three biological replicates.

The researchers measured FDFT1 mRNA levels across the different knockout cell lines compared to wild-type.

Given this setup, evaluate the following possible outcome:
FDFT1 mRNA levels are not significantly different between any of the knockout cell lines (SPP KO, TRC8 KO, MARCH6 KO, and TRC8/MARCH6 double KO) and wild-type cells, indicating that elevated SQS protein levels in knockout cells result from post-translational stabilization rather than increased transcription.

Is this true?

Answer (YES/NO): YES